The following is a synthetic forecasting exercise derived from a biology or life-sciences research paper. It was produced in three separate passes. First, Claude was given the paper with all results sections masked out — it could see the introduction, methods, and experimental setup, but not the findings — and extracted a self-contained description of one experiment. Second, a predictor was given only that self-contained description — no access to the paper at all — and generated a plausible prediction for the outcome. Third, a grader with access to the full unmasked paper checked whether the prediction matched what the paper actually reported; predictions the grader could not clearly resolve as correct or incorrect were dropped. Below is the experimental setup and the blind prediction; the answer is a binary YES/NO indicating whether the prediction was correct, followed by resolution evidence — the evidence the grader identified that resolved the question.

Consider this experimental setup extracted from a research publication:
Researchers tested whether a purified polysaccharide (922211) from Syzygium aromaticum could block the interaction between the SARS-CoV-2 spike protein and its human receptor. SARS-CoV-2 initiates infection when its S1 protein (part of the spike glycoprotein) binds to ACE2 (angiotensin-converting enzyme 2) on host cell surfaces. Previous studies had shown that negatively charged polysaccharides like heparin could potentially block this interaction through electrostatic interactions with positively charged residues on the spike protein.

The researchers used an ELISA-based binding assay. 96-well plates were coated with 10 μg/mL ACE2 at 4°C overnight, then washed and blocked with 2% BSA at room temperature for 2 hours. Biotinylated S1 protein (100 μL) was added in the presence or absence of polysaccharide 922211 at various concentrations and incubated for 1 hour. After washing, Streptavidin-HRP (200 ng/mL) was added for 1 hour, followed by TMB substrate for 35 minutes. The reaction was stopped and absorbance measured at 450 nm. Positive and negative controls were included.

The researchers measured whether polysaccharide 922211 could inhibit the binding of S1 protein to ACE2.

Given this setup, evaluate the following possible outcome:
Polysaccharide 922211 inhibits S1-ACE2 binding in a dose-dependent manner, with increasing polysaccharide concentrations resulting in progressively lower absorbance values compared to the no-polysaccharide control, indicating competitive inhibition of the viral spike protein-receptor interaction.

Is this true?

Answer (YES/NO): NO